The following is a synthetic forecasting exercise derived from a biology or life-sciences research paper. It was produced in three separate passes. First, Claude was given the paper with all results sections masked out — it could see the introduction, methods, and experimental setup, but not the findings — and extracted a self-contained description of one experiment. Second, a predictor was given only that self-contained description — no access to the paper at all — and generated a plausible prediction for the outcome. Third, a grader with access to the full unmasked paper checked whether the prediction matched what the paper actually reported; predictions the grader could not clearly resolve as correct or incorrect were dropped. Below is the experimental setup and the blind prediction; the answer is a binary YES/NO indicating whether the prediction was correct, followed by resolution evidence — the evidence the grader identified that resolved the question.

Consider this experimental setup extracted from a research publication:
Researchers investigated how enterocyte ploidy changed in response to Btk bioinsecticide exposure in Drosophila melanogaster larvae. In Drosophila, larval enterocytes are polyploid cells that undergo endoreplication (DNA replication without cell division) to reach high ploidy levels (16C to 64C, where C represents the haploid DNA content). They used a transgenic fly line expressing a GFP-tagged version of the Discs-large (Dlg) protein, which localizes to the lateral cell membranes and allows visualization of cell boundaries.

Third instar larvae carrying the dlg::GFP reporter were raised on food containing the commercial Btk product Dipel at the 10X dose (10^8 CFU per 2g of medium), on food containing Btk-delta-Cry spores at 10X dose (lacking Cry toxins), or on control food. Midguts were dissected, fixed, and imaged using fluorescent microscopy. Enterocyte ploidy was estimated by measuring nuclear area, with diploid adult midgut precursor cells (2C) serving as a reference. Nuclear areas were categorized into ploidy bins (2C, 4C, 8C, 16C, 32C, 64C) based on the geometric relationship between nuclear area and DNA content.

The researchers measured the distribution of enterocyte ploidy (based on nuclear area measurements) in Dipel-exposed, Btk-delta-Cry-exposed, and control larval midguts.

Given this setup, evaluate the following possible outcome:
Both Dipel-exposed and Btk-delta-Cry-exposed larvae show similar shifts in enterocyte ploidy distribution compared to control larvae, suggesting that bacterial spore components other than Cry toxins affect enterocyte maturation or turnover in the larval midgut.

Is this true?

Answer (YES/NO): NO